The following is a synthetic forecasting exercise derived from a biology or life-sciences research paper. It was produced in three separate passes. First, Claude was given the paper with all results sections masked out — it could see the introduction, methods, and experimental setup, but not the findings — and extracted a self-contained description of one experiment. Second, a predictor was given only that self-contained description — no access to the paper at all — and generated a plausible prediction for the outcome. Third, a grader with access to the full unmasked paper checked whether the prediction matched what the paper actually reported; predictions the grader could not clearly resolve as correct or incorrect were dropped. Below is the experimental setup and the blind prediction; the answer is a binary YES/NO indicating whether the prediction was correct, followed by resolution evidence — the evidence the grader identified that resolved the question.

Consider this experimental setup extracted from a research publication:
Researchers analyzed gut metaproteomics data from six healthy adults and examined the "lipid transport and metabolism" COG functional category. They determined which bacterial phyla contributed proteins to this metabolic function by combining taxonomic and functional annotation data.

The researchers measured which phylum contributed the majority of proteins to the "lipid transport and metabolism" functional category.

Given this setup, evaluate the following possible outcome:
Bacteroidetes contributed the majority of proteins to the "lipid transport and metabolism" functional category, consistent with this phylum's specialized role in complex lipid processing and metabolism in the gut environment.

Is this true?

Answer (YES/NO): NO